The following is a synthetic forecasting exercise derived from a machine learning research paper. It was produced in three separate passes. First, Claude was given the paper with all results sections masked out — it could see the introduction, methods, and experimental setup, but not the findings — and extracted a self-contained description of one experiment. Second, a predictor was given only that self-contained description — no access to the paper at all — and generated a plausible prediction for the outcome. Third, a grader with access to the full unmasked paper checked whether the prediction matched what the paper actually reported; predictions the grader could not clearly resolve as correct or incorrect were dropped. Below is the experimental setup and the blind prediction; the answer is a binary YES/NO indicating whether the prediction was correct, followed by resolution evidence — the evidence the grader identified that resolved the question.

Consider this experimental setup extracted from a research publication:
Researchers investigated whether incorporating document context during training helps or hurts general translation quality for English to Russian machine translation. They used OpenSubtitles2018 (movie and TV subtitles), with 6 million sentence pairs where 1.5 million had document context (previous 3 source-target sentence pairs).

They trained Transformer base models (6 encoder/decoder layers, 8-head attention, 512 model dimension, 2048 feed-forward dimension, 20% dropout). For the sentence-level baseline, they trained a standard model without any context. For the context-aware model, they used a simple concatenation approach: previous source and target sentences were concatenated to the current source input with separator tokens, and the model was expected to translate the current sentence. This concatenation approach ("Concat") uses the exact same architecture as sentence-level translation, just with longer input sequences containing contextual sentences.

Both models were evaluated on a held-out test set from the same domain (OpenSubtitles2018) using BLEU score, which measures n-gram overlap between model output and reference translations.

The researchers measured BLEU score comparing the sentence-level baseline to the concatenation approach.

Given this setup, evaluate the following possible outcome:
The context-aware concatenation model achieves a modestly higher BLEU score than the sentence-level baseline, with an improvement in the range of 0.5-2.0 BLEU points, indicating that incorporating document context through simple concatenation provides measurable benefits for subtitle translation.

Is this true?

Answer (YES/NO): NO